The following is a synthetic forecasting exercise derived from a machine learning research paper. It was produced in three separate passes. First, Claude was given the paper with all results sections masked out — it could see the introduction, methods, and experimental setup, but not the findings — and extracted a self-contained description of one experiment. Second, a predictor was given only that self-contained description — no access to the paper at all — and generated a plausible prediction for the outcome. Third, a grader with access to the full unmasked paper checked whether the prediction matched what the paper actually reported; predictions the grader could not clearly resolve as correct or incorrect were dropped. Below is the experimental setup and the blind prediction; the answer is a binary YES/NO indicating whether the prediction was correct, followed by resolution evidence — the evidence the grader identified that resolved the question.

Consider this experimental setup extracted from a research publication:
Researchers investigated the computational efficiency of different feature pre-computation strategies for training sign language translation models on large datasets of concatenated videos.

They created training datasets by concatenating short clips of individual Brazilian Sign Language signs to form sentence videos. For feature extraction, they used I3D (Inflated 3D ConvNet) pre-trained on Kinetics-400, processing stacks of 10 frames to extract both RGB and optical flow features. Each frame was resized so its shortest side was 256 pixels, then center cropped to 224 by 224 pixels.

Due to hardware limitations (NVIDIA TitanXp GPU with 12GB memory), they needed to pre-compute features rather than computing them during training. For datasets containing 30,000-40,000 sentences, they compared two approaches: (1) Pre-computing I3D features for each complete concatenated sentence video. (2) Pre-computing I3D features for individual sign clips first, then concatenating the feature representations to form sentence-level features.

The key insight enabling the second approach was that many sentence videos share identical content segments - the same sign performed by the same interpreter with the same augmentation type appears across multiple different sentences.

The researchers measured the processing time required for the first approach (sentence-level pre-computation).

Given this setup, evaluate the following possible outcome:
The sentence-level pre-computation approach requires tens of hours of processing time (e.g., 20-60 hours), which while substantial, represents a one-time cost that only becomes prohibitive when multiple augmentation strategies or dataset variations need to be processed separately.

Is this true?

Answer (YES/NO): NO